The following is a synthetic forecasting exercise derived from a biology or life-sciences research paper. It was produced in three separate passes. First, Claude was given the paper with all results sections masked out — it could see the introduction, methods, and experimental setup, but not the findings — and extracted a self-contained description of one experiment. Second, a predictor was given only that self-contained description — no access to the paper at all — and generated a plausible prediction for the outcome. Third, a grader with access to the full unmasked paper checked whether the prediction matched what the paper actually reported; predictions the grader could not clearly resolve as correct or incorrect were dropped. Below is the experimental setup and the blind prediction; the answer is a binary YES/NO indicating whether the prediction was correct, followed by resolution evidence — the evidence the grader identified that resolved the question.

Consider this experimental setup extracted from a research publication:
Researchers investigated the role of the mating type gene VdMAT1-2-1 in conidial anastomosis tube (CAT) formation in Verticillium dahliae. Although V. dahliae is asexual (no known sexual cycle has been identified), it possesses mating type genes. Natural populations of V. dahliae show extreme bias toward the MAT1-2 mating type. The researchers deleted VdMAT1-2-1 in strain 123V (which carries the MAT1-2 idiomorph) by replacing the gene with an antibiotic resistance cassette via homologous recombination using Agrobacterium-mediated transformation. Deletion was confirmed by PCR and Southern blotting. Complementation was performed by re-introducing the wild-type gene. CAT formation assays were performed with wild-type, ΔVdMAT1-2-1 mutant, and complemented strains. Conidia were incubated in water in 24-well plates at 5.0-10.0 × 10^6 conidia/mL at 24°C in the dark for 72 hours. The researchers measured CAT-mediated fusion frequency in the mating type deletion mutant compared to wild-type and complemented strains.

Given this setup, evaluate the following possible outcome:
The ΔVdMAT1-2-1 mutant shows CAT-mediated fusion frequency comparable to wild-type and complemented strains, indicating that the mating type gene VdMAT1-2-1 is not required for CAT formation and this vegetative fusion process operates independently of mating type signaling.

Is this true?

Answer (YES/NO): YES